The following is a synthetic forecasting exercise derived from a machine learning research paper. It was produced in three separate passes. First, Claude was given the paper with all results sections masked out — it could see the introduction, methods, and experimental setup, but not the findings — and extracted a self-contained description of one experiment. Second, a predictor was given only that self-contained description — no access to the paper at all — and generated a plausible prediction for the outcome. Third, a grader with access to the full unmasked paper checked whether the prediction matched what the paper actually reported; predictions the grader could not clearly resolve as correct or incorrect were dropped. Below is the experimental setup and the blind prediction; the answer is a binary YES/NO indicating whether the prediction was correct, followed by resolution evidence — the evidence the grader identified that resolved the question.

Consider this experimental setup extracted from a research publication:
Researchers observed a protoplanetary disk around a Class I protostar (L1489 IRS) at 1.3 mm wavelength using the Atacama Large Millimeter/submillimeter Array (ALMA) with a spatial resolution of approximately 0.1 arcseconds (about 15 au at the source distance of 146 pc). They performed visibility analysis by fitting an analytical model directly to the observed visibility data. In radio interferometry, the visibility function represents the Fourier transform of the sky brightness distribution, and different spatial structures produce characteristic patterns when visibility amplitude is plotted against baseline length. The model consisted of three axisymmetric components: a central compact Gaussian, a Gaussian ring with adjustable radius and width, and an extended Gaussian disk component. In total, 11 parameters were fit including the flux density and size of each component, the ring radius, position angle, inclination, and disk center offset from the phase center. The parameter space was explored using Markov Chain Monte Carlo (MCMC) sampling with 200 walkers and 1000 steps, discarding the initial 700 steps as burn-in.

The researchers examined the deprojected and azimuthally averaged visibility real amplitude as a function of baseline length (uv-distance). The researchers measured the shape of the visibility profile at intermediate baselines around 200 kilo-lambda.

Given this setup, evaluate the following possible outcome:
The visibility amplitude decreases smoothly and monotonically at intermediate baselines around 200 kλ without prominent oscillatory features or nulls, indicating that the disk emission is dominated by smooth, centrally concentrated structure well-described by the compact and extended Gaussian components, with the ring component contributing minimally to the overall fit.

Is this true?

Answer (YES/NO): NO